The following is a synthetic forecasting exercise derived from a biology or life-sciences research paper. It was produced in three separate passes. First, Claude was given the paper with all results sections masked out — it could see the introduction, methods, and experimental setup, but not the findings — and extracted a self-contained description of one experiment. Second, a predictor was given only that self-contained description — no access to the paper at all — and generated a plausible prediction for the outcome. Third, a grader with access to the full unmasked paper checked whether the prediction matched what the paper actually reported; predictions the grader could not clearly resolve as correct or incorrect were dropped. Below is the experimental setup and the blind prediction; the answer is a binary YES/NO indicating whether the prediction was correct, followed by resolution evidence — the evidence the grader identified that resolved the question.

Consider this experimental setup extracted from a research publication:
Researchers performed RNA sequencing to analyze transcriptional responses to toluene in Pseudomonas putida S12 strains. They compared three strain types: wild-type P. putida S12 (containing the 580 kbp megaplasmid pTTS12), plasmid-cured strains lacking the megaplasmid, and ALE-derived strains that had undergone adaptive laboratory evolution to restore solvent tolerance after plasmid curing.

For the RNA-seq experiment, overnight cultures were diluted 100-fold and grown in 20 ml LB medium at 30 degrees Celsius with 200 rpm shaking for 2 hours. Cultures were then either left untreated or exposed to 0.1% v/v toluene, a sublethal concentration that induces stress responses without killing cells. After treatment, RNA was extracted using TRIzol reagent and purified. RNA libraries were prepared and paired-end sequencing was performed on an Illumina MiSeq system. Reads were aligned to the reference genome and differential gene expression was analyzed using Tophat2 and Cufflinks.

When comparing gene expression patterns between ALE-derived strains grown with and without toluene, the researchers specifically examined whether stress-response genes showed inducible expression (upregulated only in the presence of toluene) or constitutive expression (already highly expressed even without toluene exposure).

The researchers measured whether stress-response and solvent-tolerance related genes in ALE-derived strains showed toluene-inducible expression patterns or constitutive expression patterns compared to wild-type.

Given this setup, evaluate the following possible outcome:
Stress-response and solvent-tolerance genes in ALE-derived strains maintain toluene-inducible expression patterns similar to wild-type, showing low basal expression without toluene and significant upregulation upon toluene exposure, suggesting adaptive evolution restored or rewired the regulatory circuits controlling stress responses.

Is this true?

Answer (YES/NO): NO